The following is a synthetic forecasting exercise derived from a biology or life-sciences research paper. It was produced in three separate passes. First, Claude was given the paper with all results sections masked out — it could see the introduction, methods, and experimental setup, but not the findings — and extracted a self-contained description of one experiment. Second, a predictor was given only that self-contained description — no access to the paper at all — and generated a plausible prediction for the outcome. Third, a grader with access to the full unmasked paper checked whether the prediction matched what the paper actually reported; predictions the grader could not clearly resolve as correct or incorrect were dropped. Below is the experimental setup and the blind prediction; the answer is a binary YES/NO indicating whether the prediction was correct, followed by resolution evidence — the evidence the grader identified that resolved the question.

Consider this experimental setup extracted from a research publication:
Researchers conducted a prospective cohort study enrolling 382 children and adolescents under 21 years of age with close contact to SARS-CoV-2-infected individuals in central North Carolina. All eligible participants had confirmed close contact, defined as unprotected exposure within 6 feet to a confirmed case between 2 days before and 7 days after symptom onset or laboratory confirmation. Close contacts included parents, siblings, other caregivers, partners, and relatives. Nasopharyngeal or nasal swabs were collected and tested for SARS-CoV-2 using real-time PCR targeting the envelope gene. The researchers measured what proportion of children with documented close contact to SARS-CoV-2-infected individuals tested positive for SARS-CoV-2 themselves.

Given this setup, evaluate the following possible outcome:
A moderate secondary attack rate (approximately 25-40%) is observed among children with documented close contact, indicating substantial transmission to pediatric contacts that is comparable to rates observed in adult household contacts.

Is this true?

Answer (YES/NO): NO